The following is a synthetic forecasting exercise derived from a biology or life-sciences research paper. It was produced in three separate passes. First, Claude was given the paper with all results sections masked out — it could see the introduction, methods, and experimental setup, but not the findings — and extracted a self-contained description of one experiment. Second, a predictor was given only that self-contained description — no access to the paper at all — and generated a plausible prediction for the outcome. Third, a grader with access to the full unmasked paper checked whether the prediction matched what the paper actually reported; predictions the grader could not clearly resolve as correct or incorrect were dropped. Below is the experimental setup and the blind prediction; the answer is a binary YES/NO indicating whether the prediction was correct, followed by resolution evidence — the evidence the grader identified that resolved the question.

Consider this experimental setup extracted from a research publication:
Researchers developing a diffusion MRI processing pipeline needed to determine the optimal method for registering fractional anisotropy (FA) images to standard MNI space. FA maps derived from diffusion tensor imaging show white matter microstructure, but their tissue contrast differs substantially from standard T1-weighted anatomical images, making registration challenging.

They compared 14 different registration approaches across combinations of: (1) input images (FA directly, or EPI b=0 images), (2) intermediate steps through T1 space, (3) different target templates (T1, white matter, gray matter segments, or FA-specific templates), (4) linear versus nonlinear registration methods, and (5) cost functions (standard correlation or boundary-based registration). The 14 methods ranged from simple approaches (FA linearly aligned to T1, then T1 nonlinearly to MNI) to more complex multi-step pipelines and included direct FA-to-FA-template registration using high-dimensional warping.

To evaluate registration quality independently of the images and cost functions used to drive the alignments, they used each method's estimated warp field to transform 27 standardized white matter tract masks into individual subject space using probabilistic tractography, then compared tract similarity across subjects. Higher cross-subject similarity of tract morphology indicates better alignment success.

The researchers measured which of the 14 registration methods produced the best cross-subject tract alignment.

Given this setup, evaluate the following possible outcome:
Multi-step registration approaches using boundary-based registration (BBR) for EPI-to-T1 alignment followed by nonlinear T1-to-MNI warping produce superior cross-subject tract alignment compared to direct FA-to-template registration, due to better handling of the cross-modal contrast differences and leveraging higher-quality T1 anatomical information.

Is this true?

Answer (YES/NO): NO